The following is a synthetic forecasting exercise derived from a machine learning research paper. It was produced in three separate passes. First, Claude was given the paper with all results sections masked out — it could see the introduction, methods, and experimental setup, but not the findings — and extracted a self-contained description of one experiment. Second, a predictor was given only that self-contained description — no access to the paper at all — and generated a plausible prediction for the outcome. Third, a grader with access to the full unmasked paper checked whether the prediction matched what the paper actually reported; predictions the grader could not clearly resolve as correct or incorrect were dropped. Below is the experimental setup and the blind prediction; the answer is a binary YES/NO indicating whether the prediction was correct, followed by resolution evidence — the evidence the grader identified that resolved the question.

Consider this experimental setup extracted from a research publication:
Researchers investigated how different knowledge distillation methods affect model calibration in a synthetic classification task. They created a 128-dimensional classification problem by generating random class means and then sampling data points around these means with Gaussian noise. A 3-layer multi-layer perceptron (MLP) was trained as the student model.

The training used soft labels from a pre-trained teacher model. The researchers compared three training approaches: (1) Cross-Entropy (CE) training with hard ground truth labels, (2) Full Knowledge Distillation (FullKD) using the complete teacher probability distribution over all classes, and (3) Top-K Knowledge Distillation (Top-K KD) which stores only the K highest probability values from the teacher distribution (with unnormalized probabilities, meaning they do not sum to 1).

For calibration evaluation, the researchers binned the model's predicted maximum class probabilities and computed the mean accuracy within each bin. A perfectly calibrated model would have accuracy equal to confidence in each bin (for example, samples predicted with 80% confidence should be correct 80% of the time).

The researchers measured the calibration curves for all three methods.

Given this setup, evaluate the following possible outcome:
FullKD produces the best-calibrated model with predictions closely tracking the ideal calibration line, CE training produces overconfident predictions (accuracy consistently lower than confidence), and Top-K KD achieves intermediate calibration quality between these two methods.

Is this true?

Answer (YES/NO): NO